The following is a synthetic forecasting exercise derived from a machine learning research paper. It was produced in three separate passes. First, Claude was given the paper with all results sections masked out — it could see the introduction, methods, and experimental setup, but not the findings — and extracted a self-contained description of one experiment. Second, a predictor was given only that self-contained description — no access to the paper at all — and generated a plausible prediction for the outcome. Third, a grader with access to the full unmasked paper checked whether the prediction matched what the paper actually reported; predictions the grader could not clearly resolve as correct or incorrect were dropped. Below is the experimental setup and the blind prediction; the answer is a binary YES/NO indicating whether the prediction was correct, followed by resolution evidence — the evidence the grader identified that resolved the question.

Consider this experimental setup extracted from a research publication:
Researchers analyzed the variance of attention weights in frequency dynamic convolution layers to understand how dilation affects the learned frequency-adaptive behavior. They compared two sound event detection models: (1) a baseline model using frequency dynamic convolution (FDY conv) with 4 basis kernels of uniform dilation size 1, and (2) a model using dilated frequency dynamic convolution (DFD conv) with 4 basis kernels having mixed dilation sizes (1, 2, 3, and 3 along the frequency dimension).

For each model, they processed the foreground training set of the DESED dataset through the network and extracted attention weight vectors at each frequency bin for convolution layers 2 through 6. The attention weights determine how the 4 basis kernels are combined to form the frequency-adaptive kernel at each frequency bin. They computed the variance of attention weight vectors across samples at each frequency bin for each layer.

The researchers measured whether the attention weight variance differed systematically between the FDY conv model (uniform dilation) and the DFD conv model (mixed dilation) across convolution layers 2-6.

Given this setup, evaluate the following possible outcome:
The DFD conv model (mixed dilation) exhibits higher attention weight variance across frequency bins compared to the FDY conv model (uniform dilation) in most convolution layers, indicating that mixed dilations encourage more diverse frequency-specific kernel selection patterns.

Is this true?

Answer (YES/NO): NO